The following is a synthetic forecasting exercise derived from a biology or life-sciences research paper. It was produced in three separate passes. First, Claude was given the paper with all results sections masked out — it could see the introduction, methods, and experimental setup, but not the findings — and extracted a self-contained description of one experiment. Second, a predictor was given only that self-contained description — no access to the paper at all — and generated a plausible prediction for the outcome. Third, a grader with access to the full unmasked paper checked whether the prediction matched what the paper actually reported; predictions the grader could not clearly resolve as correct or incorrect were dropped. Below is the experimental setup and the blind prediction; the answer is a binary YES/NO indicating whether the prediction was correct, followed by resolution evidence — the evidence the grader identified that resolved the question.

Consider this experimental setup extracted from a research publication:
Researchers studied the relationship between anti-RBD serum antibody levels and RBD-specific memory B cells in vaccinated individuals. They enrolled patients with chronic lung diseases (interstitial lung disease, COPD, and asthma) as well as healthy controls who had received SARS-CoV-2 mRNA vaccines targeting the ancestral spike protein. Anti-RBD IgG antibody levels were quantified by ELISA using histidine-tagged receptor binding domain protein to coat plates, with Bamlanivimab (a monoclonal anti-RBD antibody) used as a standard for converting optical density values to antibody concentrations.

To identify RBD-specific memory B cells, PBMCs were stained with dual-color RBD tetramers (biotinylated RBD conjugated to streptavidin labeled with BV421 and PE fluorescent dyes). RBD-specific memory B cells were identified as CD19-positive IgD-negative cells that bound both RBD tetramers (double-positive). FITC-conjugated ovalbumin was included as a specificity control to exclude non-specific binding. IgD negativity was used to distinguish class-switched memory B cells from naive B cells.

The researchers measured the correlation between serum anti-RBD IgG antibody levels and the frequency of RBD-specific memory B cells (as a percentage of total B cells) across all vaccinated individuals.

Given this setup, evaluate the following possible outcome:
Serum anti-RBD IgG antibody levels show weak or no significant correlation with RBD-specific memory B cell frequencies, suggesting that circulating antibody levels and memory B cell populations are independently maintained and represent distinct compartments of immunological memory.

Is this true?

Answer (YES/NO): NO